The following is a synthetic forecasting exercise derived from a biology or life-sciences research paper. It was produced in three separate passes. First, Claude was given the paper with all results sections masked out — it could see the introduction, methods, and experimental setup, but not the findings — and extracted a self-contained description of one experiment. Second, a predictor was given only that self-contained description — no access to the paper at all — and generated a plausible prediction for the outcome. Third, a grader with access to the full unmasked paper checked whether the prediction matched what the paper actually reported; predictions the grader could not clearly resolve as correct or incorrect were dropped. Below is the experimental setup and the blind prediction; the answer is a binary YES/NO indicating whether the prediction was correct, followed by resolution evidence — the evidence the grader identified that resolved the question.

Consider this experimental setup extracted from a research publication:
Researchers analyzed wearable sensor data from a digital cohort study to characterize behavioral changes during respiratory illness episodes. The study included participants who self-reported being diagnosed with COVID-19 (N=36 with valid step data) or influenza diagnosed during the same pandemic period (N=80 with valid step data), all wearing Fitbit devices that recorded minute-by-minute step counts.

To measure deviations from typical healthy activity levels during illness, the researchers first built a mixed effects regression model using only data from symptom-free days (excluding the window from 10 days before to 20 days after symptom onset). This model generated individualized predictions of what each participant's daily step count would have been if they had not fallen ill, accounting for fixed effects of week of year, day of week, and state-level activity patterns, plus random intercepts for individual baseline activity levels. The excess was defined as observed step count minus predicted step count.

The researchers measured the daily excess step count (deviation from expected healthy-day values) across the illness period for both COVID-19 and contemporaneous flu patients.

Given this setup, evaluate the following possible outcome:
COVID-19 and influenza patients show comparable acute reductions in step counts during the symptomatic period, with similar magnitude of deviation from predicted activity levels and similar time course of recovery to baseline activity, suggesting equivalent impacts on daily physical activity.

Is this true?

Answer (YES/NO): NO